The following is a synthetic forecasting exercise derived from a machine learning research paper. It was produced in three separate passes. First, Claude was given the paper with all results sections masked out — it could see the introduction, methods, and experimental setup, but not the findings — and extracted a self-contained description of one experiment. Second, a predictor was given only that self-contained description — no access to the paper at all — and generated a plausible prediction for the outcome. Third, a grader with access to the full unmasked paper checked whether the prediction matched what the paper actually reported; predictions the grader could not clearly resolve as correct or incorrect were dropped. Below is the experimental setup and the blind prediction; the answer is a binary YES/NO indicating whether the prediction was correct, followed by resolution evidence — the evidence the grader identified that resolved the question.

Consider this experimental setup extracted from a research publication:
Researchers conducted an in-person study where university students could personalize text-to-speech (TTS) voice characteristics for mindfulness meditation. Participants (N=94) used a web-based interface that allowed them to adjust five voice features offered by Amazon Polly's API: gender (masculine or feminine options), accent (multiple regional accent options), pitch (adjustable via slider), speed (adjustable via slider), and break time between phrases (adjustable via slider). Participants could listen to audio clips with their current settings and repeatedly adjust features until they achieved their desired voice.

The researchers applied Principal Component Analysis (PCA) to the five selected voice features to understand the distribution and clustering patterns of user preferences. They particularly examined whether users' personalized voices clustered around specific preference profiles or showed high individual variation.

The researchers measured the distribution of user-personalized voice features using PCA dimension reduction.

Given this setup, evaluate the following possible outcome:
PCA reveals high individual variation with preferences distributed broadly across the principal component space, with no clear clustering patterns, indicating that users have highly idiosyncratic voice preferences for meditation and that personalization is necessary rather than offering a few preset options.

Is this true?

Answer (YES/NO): YES